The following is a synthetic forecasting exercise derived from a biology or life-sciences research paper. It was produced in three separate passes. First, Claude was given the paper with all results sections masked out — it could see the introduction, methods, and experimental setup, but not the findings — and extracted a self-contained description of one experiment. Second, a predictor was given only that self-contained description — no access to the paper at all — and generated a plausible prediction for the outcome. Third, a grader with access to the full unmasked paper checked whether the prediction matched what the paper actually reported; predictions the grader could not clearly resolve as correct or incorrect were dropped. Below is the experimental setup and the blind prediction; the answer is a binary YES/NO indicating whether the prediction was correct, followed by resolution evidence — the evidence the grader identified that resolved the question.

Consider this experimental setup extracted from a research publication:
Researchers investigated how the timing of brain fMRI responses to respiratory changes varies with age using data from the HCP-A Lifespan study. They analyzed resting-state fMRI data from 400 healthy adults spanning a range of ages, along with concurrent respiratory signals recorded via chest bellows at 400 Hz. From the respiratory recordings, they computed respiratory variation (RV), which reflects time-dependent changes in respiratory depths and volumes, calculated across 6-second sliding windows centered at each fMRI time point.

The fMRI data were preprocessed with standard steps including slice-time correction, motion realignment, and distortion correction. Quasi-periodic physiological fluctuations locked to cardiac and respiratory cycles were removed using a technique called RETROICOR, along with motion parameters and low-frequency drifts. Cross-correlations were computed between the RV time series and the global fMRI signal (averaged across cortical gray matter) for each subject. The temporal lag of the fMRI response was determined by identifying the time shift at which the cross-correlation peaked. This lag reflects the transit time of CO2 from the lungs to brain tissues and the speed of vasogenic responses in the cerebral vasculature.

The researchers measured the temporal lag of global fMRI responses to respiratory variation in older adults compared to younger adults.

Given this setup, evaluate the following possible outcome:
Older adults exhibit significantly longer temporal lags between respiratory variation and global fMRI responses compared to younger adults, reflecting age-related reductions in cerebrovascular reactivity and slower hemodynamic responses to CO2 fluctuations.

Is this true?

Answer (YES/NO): YES